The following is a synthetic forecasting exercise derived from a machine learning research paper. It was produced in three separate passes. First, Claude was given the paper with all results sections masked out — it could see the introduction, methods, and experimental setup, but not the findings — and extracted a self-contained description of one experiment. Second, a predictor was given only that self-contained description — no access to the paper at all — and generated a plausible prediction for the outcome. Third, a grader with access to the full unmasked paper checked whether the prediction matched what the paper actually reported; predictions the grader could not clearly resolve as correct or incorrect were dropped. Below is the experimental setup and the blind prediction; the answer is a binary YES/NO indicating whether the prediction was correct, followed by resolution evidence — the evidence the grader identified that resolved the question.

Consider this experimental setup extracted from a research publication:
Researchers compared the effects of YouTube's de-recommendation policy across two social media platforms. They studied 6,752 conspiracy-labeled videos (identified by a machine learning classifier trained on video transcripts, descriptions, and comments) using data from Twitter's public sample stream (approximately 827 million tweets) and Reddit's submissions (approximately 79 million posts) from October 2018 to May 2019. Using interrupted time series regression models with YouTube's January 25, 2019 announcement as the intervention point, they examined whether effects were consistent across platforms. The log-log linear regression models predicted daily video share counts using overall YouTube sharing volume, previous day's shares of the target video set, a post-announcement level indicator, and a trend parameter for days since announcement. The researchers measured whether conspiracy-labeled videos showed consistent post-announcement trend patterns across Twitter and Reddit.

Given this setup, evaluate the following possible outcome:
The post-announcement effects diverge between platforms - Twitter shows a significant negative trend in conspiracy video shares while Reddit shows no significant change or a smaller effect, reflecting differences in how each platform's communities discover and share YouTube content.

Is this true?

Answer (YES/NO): NO